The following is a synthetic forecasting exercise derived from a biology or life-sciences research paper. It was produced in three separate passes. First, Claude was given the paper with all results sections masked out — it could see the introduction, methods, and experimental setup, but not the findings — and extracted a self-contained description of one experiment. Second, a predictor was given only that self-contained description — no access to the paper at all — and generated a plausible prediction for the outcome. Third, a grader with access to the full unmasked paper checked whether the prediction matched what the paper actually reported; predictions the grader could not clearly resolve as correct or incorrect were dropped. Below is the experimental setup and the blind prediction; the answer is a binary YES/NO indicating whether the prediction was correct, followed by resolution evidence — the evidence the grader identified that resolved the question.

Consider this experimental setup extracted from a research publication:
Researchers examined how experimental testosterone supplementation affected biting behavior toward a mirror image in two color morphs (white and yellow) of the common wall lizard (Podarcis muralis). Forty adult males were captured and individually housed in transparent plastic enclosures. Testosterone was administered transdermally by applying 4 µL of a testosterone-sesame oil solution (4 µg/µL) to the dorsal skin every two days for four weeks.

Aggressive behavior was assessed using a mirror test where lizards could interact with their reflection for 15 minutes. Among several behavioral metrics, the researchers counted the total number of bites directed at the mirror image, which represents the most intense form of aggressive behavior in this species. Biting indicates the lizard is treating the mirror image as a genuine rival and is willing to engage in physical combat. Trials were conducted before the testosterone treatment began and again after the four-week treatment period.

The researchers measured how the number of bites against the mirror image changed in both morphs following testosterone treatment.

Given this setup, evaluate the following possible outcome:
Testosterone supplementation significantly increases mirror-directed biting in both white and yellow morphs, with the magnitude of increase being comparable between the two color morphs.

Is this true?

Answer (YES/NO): NO